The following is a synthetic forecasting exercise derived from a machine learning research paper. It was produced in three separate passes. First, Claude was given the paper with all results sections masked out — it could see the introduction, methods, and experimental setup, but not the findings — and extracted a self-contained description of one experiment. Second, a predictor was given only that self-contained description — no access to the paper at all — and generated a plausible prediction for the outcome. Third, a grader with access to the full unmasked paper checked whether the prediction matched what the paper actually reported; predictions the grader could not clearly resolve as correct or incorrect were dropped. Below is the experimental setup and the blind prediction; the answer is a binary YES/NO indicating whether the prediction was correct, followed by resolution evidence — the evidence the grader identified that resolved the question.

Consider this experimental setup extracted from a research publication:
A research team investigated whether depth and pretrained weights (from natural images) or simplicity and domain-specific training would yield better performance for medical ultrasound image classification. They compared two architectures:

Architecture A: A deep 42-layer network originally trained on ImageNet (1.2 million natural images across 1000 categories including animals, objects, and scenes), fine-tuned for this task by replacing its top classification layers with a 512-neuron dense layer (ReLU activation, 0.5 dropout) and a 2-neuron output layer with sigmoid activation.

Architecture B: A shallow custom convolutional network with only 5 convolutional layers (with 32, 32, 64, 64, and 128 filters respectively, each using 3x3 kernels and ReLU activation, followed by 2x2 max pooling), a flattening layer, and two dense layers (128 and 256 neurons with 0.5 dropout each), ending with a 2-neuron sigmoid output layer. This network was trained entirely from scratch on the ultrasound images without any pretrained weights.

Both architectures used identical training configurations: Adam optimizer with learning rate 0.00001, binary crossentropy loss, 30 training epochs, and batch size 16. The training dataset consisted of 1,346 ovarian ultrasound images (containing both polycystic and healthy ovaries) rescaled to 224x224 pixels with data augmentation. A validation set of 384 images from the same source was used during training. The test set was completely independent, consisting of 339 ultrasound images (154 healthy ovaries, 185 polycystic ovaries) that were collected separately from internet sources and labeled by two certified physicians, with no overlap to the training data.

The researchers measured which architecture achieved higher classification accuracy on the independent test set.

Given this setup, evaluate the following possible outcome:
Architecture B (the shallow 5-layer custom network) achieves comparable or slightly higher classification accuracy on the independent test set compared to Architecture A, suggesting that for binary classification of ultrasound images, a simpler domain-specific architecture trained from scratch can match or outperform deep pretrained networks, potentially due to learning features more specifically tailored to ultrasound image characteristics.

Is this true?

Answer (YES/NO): YES